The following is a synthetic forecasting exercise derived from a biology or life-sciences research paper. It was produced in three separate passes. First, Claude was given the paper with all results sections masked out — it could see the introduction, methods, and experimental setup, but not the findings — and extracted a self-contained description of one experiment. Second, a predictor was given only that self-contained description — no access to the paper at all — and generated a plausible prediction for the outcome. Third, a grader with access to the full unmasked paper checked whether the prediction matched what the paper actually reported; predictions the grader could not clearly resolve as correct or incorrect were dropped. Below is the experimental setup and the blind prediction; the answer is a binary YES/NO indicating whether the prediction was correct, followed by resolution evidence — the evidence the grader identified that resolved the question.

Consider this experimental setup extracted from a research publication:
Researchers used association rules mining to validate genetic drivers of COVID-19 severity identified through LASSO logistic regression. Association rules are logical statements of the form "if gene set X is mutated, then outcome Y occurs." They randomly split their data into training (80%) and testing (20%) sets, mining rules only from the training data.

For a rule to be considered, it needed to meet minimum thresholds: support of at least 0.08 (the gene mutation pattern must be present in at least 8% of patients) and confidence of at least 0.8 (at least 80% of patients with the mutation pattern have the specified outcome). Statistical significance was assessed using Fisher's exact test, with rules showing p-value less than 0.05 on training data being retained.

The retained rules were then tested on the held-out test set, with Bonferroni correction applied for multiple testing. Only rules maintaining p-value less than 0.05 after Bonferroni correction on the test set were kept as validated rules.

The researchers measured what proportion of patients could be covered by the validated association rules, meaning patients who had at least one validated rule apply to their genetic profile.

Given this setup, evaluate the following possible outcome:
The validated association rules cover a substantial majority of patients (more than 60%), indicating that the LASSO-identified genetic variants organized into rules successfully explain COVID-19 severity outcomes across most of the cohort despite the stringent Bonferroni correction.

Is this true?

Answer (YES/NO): YES